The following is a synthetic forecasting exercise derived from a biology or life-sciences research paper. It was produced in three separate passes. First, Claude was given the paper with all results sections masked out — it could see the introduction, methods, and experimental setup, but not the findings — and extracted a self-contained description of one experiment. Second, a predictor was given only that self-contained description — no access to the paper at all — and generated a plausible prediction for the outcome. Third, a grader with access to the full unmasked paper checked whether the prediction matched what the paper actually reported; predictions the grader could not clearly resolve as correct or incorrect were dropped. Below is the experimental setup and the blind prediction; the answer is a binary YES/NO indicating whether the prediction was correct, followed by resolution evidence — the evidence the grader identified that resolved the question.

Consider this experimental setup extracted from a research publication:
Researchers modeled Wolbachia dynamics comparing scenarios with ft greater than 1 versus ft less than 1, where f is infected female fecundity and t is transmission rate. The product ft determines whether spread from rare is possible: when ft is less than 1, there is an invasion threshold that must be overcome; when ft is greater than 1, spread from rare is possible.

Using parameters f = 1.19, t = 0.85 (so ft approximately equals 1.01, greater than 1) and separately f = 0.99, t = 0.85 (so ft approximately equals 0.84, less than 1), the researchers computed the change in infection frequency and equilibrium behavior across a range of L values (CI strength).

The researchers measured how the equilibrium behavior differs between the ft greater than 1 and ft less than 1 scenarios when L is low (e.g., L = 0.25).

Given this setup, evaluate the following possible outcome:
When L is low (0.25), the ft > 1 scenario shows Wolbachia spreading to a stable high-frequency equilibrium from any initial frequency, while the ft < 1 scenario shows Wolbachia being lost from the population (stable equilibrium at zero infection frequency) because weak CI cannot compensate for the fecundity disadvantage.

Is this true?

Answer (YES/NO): NO